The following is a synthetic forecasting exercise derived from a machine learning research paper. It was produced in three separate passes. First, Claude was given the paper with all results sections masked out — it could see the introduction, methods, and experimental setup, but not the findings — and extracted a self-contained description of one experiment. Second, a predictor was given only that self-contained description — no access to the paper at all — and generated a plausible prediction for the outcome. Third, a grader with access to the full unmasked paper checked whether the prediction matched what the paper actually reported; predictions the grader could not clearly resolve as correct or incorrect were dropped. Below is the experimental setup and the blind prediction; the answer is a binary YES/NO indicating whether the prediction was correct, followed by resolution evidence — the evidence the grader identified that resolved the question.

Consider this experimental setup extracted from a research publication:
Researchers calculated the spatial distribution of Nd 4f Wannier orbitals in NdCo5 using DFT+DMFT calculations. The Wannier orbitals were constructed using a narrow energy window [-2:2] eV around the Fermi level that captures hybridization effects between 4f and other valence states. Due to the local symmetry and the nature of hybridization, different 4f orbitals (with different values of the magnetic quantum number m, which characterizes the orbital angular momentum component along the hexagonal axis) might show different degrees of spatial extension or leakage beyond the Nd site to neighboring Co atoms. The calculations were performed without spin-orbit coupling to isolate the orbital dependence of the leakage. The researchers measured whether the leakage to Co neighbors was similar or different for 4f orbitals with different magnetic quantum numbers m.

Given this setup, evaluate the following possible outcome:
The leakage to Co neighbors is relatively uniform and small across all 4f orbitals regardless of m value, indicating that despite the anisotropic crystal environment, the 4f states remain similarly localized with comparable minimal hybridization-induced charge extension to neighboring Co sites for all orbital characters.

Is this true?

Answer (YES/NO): NO